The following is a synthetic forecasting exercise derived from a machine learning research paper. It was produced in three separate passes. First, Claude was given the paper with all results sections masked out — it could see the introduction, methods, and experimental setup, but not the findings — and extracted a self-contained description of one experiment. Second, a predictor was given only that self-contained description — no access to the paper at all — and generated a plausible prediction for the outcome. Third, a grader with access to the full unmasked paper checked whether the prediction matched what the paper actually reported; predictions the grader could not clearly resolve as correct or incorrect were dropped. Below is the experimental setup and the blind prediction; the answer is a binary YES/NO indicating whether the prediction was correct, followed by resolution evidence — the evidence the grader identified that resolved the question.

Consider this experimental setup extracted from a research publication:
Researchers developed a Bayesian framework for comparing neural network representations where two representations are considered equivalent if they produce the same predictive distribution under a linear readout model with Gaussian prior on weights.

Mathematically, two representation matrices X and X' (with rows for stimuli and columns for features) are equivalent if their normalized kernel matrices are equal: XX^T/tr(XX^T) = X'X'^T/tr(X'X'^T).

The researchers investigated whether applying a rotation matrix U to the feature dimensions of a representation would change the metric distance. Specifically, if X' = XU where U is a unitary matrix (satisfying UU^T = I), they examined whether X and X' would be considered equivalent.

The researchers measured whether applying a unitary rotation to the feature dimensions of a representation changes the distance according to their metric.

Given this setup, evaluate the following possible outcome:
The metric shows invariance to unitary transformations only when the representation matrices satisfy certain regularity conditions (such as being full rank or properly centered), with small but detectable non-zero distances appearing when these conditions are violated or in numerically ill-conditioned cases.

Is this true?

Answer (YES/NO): NO